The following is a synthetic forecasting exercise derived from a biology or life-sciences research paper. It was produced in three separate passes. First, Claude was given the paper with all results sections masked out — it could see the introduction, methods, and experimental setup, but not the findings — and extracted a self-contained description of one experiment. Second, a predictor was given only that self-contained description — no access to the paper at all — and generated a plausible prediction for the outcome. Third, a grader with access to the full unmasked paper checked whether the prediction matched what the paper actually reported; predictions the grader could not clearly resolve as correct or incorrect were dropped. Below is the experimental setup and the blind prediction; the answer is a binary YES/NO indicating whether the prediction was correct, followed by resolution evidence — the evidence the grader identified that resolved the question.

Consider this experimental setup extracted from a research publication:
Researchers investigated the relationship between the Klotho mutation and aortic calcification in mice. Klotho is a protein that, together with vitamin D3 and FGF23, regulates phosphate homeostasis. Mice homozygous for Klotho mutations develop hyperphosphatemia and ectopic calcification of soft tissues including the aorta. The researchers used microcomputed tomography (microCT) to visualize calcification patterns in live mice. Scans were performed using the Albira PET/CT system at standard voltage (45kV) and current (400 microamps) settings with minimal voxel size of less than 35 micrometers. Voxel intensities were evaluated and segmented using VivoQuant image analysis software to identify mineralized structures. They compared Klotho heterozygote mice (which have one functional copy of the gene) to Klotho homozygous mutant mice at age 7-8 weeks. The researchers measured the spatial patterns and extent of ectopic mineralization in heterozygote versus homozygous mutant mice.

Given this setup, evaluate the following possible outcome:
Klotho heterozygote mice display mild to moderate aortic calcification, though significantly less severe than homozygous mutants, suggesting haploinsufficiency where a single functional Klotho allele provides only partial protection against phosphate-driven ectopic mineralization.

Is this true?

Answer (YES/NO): NO